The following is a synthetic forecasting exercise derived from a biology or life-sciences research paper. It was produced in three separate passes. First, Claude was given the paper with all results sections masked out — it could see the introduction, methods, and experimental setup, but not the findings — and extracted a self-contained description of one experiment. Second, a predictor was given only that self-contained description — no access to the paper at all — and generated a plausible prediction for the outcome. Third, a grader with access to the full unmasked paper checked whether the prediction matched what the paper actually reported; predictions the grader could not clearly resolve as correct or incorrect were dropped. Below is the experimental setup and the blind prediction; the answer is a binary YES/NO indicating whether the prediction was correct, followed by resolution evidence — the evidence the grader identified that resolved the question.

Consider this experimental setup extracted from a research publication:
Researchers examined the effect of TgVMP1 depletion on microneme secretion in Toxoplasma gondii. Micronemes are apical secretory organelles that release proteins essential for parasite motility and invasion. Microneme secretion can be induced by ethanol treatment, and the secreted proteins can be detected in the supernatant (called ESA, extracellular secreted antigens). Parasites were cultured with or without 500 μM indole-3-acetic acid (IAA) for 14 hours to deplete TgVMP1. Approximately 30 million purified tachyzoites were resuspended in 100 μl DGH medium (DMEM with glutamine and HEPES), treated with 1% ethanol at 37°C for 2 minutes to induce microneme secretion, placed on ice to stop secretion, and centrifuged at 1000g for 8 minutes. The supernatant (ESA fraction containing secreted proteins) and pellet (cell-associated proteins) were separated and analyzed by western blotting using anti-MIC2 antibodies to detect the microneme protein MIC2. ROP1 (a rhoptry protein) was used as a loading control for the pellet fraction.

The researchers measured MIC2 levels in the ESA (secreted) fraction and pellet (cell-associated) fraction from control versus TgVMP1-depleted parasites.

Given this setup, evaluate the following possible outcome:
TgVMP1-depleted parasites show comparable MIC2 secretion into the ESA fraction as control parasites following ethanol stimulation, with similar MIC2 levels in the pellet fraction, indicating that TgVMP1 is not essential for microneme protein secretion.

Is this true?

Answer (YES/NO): NO